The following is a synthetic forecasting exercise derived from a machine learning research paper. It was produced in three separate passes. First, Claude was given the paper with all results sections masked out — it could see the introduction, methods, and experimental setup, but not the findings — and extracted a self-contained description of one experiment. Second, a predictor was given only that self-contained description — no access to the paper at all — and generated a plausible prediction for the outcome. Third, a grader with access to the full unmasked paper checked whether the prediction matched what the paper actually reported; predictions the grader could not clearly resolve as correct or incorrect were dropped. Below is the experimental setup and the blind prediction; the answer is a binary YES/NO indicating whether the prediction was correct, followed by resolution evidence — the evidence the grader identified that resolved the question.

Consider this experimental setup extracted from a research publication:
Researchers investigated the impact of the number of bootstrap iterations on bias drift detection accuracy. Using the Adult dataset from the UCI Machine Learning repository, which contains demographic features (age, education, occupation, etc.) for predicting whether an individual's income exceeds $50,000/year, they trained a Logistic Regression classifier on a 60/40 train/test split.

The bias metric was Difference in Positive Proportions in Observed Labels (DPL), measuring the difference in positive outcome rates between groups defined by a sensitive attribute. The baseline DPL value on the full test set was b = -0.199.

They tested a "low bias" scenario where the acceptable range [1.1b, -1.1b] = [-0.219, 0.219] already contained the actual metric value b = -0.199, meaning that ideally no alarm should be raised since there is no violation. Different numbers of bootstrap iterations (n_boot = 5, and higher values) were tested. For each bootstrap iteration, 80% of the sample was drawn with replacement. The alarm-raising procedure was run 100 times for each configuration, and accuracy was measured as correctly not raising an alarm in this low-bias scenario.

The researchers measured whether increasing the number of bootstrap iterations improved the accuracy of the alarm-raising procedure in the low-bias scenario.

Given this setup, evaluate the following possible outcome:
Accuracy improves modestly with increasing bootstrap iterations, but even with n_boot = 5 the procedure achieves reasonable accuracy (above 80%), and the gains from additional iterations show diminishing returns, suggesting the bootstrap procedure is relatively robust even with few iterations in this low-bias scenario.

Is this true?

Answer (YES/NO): NO